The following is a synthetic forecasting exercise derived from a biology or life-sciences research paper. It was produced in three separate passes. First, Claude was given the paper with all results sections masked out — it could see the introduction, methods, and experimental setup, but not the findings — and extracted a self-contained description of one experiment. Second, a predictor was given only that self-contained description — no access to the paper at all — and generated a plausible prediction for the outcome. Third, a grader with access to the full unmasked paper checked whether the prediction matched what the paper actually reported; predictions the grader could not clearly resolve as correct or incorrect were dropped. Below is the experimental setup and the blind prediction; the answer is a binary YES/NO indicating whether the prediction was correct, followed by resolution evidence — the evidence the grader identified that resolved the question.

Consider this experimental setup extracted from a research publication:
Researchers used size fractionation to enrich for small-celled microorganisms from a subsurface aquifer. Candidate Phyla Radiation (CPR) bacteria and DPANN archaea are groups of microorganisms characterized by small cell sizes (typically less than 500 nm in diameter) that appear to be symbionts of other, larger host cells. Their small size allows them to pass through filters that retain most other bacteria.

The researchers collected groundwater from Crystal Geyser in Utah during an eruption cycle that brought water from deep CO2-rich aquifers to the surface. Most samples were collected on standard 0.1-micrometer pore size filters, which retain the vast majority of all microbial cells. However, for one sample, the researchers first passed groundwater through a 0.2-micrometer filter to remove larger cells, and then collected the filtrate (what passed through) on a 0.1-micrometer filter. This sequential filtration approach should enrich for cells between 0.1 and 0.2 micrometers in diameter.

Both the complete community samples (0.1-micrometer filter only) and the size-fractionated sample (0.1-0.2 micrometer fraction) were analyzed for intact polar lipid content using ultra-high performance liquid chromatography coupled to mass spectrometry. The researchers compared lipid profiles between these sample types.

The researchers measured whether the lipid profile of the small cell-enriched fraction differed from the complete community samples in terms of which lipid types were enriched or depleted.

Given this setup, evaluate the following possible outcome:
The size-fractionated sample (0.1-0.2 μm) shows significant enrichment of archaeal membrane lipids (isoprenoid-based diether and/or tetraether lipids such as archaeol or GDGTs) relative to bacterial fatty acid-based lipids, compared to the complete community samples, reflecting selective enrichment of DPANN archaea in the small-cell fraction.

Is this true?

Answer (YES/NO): NO